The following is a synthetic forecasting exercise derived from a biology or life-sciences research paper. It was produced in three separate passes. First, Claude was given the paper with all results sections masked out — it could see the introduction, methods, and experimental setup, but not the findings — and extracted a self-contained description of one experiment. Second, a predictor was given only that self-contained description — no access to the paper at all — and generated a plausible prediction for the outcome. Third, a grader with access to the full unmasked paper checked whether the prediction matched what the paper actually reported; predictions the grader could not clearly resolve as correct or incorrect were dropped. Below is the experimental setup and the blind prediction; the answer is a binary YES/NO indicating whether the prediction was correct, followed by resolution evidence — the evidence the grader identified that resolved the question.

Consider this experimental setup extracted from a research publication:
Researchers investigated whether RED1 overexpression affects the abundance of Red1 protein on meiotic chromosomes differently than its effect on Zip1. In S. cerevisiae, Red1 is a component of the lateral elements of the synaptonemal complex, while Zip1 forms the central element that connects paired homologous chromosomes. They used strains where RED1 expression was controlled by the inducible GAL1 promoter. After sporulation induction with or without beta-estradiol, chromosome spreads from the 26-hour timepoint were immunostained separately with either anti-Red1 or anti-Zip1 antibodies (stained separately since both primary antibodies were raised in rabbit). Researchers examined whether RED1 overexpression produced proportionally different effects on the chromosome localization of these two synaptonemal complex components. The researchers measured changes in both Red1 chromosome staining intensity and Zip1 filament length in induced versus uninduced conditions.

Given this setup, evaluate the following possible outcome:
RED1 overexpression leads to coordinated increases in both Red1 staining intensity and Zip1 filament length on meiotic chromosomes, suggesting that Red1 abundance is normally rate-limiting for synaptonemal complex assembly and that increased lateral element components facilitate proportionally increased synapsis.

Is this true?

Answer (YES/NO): NO